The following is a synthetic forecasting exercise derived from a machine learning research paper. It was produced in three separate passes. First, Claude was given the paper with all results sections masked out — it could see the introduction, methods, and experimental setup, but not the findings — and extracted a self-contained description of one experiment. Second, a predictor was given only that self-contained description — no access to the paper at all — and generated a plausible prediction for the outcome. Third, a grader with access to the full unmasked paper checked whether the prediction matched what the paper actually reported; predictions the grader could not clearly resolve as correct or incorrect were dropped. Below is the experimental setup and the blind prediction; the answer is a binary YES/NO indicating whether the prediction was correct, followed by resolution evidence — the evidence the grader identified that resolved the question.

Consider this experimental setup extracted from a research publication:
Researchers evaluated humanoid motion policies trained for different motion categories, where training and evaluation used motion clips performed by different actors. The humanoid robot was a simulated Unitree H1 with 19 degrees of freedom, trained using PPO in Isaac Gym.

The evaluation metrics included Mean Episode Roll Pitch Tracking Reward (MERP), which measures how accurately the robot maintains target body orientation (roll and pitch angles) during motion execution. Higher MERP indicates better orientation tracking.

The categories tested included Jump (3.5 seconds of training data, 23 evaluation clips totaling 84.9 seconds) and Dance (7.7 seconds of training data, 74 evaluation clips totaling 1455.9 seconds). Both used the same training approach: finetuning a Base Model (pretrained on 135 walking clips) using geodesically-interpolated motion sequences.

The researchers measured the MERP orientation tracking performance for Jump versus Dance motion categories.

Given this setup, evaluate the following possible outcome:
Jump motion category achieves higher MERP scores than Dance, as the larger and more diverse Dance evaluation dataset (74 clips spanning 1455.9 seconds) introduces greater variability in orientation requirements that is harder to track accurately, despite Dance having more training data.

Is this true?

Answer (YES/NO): YES